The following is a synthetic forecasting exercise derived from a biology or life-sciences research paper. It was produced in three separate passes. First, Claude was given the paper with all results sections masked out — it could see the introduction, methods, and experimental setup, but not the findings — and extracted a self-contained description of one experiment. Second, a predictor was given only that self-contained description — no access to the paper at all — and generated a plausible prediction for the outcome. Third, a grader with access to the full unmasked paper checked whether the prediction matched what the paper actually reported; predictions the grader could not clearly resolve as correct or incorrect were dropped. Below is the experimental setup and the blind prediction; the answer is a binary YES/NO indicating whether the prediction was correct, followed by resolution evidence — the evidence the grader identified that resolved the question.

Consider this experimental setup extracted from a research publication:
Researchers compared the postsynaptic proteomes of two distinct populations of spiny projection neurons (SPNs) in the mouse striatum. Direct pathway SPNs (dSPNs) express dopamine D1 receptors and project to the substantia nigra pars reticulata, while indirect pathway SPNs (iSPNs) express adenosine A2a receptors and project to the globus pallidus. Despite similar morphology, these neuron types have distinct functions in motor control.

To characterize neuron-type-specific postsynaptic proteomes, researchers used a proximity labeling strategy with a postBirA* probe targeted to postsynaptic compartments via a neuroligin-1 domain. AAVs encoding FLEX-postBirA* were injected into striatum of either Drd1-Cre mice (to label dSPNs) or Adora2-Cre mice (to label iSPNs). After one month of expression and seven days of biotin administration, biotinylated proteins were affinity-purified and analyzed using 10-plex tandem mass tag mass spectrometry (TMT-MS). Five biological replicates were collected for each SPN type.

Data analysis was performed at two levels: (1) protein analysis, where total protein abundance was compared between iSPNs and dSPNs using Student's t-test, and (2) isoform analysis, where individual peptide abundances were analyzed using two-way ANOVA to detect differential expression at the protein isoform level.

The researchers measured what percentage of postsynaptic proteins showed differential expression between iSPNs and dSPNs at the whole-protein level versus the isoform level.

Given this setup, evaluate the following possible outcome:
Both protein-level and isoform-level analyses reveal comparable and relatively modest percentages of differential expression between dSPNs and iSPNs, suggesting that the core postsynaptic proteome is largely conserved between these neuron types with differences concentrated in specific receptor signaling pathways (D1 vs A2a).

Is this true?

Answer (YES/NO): NO